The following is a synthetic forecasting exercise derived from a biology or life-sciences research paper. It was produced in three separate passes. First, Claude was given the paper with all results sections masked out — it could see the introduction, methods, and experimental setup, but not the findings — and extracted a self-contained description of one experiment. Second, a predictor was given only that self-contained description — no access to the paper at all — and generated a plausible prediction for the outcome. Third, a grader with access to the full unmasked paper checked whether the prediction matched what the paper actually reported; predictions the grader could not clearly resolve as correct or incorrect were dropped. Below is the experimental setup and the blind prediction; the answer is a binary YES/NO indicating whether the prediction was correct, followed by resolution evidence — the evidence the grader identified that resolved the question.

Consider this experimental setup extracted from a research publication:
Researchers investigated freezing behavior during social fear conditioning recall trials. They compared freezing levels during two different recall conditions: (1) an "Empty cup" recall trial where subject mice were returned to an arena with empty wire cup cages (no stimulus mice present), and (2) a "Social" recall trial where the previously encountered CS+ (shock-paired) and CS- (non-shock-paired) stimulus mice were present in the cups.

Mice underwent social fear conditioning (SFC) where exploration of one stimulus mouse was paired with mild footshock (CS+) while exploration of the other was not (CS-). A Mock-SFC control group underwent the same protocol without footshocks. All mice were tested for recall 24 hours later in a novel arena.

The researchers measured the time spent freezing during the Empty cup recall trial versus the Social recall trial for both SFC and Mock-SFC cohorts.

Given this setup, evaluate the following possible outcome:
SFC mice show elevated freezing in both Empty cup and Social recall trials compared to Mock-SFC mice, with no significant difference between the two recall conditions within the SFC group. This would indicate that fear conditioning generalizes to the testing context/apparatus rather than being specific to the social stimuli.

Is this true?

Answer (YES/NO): NO